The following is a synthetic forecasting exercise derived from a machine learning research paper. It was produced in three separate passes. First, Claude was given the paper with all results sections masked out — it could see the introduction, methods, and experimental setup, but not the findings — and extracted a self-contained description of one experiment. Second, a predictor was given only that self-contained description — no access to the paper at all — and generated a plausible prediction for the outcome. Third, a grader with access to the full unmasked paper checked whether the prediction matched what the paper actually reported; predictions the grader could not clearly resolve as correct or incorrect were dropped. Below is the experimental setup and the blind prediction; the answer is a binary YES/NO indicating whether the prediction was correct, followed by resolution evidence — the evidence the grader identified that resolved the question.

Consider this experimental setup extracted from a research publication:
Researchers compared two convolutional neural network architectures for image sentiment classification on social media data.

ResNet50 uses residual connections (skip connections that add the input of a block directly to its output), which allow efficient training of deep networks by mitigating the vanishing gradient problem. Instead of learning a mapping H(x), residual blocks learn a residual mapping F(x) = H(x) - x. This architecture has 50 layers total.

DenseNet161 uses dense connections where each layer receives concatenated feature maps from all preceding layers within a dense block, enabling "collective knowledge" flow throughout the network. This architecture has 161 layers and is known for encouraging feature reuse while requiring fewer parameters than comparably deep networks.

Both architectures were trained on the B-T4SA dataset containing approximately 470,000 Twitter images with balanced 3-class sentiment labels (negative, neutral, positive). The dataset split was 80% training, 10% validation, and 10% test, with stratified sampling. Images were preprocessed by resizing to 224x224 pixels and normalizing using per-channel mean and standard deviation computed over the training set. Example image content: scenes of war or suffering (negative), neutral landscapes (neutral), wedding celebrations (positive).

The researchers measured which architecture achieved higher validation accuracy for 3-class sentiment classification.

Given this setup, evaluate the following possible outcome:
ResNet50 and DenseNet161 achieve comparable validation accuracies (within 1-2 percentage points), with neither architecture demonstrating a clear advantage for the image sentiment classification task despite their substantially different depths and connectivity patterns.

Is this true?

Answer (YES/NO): YES